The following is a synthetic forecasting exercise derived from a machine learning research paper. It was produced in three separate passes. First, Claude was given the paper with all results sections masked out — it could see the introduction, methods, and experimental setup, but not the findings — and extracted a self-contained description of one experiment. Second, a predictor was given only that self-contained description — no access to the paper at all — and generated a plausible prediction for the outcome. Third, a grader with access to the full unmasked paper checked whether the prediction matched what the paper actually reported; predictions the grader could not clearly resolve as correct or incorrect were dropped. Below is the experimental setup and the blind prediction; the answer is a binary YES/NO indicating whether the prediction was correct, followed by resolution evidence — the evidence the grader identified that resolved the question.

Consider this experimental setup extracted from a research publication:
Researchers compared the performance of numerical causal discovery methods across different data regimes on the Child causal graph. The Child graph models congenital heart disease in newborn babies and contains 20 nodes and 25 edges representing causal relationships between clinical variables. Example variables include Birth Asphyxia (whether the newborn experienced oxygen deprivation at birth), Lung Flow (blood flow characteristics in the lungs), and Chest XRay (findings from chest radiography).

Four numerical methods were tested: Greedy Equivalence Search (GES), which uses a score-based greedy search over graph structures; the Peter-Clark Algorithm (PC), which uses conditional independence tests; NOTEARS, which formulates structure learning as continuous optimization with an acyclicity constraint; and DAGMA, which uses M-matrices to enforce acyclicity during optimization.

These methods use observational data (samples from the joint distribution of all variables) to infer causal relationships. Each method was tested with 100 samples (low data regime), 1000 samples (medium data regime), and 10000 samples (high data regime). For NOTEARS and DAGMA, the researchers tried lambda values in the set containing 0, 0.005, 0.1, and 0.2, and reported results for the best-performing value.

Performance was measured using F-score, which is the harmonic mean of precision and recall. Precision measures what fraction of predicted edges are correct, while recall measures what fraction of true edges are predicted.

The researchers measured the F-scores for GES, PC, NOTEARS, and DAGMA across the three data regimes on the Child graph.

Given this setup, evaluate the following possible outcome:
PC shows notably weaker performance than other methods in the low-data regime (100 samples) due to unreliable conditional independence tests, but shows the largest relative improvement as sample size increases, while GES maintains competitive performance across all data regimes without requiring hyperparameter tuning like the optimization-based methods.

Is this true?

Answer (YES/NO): NO